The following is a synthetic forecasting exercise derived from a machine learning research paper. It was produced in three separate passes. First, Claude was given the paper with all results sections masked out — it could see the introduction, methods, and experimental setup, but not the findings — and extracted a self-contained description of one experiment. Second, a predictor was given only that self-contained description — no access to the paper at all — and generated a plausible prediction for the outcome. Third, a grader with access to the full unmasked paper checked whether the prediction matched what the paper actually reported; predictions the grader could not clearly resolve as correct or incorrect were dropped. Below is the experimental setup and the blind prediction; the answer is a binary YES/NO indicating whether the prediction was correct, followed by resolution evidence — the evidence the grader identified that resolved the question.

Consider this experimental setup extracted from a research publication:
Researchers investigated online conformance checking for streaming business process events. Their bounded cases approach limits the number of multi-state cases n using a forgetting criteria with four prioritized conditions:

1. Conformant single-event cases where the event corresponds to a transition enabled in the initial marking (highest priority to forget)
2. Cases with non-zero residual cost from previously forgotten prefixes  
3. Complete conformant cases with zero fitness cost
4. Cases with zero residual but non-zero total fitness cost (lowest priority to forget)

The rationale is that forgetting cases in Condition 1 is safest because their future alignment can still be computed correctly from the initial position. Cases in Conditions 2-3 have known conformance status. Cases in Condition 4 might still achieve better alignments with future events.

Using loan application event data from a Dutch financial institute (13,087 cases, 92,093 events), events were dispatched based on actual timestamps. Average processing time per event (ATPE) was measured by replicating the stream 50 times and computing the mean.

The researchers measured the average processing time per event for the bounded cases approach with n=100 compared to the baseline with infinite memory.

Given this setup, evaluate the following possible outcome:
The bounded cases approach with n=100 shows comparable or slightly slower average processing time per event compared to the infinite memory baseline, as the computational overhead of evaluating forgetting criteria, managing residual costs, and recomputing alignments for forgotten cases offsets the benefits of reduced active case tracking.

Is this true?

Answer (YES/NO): NO